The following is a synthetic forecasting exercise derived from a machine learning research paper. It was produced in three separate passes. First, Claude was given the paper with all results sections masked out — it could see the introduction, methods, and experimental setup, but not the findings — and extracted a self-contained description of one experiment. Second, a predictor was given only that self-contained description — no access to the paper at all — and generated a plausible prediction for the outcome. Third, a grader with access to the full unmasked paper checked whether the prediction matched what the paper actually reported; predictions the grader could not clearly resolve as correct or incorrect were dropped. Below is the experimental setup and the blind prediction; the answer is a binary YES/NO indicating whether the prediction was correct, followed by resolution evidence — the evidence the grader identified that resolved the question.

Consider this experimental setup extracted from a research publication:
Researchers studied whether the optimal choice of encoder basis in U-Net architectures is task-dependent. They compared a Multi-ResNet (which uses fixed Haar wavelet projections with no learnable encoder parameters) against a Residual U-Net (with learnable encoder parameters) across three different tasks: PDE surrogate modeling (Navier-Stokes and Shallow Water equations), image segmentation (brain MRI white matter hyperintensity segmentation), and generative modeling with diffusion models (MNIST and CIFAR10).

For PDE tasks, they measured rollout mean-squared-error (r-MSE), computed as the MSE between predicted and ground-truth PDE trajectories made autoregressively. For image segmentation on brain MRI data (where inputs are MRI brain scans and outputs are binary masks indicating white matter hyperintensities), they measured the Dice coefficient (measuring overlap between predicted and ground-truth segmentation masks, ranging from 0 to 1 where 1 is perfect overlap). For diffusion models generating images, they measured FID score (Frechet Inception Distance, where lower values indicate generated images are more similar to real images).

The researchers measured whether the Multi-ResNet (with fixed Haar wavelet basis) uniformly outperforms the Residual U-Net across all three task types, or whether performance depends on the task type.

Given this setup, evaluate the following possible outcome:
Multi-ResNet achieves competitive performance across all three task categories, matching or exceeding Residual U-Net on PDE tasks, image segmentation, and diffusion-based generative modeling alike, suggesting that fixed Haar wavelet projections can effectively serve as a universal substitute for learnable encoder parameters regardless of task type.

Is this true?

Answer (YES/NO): NO